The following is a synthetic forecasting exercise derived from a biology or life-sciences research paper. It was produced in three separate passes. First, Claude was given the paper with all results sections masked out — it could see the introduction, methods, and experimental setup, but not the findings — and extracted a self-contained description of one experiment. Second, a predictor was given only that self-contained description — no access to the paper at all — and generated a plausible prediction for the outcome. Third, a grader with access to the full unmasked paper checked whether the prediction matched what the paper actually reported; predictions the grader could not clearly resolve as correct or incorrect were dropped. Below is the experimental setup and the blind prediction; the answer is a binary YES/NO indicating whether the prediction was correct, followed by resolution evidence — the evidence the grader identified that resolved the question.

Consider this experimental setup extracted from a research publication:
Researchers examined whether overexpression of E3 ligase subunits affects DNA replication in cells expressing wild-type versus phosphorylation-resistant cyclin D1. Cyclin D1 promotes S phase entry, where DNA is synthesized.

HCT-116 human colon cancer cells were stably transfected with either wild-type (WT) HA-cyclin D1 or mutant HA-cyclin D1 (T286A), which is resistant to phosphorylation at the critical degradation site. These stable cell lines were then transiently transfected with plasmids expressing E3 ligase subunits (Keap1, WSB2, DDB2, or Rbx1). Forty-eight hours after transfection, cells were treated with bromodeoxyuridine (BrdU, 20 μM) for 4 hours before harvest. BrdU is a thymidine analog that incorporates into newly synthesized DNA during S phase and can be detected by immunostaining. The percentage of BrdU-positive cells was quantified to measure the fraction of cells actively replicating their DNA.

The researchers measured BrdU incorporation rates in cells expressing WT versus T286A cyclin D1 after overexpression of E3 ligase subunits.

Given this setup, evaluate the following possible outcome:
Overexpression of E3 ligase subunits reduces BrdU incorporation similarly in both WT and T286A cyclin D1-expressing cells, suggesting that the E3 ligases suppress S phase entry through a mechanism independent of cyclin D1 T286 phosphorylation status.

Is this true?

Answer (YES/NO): NO